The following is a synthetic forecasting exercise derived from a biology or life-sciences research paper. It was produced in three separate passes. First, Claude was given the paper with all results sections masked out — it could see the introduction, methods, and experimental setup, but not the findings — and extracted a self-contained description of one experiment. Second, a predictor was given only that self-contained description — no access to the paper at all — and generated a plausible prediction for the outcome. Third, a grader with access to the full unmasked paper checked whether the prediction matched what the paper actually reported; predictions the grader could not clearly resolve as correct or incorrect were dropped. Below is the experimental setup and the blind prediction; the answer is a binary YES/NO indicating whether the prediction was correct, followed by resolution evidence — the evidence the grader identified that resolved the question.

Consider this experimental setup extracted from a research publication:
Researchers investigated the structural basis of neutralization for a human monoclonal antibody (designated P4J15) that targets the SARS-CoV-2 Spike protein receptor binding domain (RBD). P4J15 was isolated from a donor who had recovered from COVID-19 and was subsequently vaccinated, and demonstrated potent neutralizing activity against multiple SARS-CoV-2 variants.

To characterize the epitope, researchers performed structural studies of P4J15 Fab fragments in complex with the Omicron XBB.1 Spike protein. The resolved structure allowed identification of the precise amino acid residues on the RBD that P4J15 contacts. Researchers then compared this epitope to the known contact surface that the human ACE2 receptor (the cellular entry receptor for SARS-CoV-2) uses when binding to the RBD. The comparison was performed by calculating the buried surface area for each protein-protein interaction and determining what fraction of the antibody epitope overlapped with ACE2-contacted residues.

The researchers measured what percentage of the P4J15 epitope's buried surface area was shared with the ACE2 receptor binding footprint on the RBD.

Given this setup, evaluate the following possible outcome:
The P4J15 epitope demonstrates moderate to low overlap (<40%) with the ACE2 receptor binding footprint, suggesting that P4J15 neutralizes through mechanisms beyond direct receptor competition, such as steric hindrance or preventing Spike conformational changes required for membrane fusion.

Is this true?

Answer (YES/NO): NO